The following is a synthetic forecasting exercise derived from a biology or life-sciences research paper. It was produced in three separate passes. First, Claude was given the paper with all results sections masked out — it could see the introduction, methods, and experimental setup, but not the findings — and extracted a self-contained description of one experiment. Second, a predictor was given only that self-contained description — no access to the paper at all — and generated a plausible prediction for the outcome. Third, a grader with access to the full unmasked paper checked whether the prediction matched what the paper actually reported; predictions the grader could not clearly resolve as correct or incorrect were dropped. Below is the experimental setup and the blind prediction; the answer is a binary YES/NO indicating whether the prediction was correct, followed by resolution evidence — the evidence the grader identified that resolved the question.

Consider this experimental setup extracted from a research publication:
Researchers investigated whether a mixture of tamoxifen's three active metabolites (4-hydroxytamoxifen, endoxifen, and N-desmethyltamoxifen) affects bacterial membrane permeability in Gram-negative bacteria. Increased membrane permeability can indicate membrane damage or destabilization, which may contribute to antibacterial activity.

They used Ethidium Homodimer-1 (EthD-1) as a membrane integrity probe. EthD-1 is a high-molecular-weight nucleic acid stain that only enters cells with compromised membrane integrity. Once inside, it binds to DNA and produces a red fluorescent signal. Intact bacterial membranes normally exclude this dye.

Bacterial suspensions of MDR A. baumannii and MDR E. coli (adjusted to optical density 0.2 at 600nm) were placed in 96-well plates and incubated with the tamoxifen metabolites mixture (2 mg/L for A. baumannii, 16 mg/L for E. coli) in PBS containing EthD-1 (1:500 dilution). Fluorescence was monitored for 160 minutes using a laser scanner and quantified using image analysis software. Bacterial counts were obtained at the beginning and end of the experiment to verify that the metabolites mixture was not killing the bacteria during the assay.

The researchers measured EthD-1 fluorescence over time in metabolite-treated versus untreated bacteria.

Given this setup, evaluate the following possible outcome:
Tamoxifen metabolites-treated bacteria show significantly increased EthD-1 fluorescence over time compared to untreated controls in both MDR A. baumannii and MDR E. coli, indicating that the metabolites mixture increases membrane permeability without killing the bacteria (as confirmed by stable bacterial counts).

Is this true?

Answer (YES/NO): YES